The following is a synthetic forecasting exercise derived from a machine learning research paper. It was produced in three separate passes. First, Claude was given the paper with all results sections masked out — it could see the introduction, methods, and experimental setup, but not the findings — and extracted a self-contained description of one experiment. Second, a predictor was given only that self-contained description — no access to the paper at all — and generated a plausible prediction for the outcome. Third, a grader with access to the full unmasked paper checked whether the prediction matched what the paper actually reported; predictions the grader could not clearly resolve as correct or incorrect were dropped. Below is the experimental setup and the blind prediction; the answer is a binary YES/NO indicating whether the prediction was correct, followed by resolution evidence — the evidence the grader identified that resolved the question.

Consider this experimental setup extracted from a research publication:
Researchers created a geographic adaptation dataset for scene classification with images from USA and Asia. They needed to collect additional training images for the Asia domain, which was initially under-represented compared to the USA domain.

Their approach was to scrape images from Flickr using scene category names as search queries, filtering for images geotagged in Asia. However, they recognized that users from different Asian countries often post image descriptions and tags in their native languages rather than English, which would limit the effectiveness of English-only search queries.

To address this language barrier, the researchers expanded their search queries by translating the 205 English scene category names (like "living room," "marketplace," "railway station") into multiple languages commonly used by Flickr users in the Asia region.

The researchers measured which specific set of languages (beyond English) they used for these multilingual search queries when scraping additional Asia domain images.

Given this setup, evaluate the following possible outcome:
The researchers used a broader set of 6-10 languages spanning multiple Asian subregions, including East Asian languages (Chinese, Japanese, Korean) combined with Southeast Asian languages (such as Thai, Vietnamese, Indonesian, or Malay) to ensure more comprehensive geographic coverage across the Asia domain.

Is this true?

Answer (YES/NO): NO